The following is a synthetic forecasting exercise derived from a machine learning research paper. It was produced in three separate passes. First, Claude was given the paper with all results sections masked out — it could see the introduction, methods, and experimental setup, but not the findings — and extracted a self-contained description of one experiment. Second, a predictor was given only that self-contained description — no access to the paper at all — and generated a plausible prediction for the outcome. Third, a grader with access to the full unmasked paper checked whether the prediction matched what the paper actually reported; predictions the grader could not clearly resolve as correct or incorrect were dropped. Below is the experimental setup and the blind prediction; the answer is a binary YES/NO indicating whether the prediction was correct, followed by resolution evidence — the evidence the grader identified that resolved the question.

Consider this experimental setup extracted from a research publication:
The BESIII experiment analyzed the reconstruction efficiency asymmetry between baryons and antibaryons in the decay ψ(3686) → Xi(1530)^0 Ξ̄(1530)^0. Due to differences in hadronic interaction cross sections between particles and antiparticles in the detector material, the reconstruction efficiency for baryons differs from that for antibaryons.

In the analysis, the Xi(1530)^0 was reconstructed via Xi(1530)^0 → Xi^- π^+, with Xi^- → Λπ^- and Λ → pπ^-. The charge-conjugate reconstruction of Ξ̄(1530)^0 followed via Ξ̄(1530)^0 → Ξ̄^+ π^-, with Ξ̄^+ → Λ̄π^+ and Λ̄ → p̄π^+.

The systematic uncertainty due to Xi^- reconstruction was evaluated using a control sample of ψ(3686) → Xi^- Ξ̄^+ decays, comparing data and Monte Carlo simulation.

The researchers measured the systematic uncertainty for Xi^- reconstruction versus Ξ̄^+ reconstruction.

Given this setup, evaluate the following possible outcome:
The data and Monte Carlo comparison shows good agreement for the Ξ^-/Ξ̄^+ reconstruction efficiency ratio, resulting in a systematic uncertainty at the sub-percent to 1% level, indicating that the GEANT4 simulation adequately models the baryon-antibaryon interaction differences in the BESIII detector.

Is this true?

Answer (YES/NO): NO